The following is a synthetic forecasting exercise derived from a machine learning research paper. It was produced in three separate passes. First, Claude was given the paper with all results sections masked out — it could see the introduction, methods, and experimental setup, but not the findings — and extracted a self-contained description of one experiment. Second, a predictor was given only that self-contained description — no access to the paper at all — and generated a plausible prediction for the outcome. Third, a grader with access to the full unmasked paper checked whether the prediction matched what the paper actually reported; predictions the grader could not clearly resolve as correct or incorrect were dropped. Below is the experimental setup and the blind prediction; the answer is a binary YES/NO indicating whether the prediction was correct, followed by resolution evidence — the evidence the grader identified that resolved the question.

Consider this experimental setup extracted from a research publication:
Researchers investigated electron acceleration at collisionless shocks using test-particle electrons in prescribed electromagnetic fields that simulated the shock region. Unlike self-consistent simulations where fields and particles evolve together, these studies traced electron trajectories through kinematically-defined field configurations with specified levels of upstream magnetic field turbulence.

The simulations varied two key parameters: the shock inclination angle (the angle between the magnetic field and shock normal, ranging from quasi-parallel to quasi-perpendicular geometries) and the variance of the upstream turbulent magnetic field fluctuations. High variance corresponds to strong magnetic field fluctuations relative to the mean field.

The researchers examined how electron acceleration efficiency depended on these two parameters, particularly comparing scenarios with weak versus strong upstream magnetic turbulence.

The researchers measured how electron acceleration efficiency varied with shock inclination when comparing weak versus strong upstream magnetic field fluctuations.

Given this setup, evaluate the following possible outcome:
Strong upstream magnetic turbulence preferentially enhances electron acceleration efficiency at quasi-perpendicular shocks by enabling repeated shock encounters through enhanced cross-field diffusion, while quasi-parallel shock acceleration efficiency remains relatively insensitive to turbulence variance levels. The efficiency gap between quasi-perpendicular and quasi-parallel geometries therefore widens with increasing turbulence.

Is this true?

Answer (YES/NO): NO